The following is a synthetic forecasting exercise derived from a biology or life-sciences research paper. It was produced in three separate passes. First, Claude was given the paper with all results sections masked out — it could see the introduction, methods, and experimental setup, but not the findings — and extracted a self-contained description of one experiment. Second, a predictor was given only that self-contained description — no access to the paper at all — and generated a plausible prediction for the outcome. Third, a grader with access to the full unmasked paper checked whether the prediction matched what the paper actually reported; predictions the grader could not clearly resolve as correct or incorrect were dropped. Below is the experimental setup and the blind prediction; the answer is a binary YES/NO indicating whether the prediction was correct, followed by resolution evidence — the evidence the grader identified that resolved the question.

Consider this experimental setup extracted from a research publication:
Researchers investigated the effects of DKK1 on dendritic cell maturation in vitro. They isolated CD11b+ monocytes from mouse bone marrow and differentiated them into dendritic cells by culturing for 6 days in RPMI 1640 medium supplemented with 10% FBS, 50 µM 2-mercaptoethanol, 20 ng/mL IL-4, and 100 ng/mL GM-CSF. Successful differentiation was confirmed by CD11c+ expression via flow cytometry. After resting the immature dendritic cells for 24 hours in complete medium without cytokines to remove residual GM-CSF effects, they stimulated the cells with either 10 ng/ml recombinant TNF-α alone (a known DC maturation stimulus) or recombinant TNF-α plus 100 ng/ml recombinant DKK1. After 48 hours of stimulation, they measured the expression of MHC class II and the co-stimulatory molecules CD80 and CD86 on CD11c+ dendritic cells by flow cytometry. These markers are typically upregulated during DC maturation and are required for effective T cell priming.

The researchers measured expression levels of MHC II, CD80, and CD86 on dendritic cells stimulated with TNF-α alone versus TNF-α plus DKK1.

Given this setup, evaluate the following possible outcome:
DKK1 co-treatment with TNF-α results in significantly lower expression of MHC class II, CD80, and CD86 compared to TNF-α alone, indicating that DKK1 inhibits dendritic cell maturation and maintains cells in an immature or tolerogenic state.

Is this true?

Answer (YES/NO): YES